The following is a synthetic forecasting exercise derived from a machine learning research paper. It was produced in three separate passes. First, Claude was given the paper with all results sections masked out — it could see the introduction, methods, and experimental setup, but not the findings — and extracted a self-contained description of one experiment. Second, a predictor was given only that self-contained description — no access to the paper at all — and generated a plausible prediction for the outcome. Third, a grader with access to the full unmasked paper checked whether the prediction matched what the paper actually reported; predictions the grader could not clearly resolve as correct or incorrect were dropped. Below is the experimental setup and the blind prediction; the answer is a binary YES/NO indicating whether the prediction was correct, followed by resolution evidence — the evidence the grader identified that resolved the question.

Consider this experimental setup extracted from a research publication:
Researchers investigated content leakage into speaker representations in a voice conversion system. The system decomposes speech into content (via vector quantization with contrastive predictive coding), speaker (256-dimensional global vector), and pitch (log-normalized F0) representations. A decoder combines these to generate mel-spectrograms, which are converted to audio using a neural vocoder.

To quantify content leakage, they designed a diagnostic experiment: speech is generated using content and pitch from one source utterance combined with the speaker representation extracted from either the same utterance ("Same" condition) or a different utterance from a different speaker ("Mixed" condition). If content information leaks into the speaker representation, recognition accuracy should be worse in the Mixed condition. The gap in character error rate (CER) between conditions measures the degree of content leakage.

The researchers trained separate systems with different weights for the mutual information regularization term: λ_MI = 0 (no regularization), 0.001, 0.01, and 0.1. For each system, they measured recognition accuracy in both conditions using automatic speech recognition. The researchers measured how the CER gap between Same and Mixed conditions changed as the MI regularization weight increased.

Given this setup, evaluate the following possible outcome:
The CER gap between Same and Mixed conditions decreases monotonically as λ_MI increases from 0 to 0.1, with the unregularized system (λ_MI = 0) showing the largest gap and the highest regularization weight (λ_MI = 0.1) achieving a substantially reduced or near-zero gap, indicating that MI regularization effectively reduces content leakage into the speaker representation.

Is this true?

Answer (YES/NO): YES